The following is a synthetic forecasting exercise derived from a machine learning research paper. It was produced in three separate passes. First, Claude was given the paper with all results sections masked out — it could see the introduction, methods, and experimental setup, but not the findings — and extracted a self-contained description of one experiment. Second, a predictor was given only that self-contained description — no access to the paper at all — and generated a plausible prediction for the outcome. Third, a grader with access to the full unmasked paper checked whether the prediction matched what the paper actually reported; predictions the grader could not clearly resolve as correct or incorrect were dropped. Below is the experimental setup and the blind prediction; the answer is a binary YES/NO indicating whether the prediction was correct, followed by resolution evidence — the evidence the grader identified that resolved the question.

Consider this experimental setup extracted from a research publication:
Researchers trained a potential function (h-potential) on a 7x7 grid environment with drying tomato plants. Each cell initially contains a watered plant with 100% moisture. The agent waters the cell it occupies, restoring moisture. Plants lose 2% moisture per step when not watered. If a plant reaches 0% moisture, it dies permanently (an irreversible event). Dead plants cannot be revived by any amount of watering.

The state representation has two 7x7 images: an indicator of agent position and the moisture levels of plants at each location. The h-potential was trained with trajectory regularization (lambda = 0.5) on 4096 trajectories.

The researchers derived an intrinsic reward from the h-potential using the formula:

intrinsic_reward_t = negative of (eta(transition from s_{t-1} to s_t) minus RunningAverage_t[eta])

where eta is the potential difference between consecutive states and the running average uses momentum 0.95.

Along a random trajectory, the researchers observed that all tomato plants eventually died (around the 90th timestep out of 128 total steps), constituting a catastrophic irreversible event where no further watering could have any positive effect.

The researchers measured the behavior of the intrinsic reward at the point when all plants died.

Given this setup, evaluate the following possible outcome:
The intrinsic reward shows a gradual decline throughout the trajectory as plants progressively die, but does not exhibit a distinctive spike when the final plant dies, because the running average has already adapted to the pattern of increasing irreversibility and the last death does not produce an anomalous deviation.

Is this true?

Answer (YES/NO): NO